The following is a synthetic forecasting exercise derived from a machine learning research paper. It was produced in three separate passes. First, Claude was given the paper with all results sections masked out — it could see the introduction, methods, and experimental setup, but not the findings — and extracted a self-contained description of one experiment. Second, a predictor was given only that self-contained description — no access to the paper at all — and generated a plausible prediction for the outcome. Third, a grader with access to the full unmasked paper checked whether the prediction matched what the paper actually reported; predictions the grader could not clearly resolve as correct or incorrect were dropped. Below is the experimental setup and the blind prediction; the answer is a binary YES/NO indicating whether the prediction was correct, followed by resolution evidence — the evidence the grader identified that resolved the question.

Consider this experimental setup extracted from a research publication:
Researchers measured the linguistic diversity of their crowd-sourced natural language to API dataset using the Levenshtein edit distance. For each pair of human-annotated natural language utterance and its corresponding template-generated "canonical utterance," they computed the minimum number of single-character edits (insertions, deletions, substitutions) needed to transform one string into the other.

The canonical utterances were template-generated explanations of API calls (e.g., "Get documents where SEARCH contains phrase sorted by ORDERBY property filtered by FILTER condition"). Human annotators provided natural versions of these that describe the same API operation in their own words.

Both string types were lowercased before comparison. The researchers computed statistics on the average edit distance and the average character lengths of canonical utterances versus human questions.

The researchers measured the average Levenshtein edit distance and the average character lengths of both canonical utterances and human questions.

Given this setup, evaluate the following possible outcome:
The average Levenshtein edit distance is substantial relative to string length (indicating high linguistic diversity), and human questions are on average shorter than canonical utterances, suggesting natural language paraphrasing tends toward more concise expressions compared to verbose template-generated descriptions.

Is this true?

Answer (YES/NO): YES